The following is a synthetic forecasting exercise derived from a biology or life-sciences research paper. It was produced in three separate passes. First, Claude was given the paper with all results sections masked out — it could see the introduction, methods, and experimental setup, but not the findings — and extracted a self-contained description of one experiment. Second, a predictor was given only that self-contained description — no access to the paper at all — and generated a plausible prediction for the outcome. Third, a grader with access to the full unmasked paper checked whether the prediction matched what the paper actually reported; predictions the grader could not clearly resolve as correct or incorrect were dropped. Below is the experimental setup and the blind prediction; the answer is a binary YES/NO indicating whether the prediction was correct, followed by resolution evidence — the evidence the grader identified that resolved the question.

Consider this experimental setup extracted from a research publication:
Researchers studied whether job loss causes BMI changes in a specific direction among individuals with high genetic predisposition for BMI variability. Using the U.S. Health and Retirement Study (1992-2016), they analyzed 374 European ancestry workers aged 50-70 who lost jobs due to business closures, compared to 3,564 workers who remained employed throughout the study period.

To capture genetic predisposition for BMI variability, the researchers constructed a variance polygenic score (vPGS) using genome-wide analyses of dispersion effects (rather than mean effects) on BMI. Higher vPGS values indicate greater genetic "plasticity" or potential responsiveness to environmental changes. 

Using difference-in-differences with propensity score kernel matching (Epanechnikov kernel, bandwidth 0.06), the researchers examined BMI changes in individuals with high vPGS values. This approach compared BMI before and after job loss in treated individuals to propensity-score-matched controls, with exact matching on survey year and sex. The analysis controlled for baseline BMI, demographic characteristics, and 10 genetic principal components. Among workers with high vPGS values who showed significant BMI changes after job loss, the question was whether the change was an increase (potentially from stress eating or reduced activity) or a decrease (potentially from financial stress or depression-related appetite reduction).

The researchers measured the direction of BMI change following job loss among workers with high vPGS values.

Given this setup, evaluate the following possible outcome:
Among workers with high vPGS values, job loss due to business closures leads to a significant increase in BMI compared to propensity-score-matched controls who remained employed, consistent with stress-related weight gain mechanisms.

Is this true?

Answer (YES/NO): NO